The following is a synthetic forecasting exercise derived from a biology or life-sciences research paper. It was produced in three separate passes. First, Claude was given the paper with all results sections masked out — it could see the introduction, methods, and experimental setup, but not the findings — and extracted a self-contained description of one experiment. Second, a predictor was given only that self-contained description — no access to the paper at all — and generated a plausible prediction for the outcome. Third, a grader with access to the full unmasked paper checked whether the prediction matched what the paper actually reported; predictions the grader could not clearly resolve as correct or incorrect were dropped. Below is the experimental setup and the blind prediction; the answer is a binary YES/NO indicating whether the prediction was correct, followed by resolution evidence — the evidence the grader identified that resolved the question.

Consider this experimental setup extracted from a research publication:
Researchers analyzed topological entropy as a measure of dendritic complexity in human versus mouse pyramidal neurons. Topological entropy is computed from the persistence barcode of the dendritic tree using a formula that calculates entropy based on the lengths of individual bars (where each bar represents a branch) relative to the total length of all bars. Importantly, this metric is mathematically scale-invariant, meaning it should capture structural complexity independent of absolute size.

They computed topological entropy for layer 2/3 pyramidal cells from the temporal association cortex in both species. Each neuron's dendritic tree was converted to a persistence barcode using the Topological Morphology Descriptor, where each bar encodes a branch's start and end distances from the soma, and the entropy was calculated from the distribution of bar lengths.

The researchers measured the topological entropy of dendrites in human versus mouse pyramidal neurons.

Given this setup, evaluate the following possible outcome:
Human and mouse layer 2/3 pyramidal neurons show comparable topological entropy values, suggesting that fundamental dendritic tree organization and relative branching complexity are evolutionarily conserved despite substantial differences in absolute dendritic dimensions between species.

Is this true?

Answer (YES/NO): NO